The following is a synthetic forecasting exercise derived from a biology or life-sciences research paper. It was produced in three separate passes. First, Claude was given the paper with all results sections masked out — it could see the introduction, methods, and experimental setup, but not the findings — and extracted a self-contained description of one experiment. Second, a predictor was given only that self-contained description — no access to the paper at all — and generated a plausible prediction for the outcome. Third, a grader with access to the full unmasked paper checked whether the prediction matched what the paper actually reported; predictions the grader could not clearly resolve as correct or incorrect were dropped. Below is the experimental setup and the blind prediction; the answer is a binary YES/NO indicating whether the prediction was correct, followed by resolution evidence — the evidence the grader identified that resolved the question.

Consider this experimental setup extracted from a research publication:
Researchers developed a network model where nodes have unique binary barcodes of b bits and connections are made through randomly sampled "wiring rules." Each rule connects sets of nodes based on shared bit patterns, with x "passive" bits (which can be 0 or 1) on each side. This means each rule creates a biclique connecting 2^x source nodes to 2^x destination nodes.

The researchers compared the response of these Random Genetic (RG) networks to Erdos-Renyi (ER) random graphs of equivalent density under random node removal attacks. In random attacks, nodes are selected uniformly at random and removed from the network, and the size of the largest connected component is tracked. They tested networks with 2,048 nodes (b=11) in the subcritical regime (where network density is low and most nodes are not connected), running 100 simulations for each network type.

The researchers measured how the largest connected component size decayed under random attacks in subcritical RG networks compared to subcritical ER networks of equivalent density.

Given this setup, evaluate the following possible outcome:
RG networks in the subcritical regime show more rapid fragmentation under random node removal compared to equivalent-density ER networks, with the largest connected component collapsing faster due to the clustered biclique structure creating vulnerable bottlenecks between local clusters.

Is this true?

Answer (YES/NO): NO